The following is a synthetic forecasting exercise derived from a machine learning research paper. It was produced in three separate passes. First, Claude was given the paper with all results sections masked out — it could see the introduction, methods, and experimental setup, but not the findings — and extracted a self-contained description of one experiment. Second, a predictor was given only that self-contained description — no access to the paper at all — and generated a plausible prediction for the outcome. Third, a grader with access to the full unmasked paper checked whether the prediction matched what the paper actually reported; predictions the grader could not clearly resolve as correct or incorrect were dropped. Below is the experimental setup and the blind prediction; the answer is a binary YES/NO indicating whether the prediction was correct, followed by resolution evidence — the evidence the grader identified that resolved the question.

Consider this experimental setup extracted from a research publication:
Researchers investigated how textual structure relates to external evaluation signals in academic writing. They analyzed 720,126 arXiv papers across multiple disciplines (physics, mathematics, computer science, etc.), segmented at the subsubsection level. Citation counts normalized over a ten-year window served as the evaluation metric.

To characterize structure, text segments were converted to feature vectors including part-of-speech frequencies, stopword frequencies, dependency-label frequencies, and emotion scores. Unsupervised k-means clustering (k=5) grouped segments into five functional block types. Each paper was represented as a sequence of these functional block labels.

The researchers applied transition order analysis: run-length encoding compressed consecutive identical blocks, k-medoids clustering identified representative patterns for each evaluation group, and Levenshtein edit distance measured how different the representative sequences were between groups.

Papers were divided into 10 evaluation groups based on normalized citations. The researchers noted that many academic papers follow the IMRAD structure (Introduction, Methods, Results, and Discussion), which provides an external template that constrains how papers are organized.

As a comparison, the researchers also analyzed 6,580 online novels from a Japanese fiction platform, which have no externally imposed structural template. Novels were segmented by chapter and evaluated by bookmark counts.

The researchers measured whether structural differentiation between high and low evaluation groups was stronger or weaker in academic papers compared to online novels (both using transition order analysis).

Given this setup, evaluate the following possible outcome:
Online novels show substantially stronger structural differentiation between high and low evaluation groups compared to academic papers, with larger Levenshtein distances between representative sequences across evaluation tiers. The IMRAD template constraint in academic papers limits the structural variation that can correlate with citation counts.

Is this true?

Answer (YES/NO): NO